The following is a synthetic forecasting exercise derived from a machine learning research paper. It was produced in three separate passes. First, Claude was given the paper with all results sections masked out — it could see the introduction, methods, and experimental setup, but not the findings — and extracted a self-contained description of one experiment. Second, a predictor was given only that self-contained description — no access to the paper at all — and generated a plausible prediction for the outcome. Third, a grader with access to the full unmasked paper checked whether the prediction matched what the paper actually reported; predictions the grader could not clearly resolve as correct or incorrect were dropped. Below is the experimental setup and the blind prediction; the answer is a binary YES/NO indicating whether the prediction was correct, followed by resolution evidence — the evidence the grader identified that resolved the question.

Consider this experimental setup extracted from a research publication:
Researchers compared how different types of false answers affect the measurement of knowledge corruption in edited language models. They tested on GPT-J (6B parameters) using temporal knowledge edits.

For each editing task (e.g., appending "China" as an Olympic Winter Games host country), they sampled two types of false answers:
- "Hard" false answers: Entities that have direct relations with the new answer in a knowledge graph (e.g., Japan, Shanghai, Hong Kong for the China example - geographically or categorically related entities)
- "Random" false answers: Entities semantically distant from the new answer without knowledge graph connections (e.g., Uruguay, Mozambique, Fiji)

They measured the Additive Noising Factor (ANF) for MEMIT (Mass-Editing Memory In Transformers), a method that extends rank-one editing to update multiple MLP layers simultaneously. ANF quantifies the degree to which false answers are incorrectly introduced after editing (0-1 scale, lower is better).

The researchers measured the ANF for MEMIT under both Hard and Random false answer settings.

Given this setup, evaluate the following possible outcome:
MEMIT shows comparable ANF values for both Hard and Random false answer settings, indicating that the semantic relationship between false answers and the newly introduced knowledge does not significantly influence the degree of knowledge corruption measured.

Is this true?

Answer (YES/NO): NO